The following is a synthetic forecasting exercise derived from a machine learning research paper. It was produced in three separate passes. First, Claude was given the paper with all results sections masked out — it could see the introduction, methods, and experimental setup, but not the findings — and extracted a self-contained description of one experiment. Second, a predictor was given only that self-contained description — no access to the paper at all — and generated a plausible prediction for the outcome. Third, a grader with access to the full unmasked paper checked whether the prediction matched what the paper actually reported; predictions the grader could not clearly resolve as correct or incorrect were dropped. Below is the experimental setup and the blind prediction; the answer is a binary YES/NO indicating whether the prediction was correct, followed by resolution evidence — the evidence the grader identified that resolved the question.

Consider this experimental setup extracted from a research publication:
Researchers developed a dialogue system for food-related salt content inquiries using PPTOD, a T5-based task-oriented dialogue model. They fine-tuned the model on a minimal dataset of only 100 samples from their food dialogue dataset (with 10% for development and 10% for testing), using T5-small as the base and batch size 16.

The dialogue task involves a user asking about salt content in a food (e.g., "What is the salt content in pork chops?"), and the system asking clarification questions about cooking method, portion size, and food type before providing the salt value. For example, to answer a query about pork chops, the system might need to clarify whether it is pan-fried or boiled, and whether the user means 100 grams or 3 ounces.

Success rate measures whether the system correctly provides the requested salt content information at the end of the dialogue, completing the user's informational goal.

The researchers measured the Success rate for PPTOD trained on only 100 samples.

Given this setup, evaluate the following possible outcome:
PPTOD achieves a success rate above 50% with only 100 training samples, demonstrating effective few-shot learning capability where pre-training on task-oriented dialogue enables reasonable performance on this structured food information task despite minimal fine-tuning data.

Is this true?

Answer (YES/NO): NO